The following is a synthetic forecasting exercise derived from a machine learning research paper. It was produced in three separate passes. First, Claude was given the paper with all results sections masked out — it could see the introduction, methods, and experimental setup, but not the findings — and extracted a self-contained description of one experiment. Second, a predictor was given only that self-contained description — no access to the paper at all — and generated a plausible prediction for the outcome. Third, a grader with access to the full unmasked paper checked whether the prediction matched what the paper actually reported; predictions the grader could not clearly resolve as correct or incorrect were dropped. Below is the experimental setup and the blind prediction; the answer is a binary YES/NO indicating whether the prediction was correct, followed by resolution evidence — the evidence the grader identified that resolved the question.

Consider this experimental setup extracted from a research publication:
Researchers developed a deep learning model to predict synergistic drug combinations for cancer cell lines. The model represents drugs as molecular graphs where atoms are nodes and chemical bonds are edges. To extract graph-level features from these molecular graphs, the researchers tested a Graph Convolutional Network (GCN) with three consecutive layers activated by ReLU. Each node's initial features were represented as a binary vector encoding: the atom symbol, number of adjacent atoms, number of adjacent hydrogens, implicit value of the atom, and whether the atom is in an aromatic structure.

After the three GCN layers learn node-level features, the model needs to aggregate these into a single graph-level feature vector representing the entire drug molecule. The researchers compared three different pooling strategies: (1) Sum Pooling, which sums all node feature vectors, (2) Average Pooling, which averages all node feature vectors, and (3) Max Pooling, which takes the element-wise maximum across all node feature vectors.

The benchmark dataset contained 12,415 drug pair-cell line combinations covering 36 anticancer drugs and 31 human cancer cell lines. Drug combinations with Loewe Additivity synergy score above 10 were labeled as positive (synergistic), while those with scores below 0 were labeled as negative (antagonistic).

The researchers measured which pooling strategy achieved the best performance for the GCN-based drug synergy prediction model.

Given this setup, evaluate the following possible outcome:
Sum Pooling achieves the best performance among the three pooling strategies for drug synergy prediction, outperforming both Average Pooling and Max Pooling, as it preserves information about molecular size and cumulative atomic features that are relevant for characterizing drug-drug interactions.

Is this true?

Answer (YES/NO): NO